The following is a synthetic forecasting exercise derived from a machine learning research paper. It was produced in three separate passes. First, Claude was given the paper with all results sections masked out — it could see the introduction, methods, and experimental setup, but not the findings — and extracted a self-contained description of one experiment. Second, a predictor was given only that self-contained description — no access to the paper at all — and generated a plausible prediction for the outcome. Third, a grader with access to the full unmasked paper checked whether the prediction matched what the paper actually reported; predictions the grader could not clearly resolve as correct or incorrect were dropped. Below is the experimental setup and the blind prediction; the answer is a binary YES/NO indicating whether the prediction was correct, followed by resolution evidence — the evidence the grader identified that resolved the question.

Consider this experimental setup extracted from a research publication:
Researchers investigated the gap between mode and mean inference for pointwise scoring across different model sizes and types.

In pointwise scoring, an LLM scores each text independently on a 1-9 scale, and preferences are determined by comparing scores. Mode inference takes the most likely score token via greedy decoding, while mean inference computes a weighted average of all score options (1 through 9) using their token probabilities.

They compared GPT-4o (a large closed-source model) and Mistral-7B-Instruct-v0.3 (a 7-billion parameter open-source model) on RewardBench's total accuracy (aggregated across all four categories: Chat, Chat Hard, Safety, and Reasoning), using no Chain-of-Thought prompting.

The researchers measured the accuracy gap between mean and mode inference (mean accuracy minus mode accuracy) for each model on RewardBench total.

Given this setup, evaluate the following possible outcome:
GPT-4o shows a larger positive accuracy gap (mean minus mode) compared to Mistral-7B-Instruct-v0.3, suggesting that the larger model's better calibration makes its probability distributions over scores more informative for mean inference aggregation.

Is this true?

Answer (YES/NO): NO